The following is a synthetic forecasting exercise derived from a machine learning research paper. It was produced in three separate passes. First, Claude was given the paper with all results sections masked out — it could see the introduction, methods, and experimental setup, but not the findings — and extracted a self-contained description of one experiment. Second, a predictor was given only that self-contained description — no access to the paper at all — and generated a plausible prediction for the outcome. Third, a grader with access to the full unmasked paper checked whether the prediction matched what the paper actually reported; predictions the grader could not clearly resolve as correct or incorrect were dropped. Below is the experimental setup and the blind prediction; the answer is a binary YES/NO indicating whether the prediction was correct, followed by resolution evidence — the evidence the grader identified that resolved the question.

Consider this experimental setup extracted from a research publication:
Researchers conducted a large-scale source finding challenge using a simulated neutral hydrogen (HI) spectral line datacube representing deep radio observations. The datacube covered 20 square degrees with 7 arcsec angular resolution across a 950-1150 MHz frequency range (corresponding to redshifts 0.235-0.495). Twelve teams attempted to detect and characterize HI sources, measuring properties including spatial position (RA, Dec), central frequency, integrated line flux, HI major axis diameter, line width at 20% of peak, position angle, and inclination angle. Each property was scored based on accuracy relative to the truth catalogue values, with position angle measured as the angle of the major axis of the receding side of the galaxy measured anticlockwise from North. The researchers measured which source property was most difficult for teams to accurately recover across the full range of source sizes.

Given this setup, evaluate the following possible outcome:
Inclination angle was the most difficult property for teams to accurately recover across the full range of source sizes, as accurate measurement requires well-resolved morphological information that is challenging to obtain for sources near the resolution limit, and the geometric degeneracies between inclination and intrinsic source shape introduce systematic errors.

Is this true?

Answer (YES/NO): NO